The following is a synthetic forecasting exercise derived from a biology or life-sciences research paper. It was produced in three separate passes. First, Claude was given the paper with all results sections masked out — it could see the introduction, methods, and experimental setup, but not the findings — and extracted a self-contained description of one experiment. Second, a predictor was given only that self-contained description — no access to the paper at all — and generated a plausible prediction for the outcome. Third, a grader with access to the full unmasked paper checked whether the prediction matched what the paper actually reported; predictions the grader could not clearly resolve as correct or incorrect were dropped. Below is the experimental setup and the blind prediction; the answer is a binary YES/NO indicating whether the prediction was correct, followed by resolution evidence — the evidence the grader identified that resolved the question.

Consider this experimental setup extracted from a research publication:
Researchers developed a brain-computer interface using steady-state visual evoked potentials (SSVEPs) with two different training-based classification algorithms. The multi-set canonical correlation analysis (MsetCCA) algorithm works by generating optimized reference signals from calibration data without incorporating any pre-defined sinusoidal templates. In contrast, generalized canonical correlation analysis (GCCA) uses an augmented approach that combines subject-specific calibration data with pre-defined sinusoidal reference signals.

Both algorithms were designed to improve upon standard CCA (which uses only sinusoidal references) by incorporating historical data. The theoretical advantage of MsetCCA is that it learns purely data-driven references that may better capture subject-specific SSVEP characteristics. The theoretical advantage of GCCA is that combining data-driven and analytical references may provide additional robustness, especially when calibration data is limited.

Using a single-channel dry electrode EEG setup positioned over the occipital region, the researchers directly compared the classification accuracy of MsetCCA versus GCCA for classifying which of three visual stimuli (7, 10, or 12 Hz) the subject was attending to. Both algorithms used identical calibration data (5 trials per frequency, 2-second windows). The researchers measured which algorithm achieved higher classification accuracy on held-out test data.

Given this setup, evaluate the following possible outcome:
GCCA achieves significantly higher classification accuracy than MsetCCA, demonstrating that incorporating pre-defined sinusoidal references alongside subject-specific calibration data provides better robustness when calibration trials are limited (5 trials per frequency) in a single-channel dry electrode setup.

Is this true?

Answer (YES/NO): NO